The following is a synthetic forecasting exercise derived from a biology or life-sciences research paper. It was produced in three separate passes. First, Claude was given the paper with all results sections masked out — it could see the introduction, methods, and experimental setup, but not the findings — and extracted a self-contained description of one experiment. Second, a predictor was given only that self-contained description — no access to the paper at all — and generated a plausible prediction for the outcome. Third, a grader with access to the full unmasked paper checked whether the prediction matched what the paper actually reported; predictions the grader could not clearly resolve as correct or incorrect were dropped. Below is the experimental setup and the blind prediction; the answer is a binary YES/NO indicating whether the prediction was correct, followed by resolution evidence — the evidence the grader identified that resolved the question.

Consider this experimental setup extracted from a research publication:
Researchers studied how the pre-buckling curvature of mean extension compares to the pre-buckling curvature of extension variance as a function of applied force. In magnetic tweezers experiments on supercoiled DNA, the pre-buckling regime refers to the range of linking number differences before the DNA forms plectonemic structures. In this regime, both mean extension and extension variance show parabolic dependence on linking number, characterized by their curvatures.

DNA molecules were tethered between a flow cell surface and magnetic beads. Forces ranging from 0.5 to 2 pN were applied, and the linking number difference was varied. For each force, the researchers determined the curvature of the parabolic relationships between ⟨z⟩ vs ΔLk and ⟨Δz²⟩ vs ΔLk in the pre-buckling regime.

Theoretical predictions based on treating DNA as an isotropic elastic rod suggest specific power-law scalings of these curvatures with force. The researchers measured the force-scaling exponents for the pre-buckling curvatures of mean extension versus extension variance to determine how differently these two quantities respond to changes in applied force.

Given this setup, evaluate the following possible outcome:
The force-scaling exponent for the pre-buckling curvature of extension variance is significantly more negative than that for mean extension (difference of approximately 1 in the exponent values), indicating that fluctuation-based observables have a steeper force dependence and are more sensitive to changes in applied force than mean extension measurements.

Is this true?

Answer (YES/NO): YES